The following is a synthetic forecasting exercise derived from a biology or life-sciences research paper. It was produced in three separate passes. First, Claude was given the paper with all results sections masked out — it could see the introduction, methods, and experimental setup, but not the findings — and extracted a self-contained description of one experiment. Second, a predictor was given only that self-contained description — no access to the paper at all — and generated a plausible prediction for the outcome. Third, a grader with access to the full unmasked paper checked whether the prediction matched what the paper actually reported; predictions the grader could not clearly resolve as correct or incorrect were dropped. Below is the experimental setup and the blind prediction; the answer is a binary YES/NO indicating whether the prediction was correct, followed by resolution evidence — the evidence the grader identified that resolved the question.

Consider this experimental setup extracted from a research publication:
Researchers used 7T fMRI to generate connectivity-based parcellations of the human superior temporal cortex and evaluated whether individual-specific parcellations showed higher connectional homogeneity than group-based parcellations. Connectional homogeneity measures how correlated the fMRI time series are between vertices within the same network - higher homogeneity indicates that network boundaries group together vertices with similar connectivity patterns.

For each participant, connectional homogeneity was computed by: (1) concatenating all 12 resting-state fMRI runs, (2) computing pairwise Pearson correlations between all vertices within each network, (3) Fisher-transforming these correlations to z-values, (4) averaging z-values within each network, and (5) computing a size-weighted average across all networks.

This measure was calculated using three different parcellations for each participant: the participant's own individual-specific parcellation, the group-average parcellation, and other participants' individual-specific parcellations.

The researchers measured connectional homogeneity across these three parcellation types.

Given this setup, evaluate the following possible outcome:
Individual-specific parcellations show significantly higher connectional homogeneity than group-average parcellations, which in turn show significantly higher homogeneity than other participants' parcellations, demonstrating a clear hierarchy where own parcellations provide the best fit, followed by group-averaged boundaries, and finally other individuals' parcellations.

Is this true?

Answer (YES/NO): NO